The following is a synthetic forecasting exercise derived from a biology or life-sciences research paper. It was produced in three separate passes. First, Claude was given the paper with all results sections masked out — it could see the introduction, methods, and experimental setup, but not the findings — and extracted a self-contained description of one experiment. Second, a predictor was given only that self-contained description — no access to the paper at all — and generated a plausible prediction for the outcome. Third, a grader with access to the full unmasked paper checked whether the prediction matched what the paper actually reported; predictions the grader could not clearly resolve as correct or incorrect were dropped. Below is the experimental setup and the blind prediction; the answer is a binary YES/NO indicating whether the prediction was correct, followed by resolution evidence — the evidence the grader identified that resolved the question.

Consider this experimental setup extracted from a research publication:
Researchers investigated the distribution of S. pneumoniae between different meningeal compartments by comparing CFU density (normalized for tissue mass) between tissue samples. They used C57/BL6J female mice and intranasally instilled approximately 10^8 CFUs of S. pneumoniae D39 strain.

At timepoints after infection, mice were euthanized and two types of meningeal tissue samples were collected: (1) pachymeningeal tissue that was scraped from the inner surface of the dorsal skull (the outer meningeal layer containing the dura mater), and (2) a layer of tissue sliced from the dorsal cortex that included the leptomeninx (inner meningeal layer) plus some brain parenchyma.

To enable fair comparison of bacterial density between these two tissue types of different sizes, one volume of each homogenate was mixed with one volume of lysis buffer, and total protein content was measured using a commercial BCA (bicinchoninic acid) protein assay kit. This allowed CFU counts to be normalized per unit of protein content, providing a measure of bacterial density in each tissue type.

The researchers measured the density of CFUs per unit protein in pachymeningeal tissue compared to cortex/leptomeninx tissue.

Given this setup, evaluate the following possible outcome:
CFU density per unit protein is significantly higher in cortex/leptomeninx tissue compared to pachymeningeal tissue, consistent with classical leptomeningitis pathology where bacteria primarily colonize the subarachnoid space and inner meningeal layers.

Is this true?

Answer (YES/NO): NO